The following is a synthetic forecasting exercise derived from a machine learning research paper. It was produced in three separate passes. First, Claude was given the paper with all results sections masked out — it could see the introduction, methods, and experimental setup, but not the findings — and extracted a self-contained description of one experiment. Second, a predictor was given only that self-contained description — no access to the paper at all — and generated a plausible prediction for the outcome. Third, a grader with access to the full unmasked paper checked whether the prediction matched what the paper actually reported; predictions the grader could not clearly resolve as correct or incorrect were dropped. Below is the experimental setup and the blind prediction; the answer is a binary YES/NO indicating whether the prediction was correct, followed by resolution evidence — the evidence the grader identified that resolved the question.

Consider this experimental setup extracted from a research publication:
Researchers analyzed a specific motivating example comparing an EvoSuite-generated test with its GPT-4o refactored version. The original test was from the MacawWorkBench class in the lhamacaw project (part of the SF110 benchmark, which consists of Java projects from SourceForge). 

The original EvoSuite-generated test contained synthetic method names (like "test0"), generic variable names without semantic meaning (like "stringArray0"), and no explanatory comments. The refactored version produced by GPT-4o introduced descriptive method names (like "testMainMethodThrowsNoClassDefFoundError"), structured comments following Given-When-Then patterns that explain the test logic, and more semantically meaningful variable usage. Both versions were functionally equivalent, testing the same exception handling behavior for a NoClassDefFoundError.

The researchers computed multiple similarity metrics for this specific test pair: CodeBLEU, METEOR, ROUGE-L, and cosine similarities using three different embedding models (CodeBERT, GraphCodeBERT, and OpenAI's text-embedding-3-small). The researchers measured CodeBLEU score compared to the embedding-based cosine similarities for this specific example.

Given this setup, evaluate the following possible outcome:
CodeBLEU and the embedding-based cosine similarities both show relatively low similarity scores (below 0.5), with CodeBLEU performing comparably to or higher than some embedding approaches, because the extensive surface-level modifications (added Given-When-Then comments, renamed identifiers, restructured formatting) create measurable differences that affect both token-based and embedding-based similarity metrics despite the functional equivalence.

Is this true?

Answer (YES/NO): NO